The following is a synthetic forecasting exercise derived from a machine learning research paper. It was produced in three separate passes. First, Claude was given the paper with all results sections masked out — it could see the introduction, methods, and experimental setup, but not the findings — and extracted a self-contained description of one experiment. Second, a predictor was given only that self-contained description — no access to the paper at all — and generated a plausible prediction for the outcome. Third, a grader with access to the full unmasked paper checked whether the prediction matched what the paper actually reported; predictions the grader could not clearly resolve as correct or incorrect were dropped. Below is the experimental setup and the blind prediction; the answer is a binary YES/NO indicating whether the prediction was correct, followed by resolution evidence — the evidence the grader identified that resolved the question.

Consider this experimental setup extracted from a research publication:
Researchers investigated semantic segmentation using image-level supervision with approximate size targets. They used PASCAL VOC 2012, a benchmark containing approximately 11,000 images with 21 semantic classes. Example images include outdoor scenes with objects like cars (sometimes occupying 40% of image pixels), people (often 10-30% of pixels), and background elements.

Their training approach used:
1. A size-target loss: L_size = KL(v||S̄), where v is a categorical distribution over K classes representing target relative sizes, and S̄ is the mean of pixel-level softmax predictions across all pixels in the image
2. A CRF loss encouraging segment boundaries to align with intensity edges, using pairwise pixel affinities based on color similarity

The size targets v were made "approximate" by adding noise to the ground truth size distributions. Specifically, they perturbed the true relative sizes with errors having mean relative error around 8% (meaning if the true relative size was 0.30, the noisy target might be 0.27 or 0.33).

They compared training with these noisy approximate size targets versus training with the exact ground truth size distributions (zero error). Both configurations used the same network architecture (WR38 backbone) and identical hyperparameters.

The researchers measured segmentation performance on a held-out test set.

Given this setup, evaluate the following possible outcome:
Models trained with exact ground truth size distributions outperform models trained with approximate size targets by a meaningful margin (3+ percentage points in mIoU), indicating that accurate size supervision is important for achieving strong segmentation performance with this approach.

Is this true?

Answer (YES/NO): NO